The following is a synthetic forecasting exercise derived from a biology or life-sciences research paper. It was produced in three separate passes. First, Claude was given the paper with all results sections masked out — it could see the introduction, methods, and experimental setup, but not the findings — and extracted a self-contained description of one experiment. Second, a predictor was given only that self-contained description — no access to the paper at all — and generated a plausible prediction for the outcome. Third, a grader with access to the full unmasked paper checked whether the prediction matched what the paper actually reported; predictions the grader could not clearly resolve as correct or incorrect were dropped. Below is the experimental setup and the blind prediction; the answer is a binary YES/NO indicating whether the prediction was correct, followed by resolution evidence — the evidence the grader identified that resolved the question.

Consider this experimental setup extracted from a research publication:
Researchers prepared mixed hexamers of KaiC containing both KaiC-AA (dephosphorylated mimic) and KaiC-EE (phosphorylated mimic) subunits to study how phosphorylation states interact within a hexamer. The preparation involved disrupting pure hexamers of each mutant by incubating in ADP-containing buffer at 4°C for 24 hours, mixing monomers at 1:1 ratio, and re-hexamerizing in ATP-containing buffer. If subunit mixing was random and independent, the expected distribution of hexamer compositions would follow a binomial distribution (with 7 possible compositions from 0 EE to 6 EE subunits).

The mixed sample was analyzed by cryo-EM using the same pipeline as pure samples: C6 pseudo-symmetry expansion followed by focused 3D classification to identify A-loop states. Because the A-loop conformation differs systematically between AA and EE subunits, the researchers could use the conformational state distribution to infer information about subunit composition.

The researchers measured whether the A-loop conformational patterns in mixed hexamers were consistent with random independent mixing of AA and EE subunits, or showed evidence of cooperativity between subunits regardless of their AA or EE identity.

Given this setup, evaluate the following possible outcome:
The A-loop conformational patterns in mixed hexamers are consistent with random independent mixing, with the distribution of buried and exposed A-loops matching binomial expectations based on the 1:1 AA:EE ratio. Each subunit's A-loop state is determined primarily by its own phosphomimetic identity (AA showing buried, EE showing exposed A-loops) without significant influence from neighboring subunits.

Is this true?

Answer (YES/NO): NO